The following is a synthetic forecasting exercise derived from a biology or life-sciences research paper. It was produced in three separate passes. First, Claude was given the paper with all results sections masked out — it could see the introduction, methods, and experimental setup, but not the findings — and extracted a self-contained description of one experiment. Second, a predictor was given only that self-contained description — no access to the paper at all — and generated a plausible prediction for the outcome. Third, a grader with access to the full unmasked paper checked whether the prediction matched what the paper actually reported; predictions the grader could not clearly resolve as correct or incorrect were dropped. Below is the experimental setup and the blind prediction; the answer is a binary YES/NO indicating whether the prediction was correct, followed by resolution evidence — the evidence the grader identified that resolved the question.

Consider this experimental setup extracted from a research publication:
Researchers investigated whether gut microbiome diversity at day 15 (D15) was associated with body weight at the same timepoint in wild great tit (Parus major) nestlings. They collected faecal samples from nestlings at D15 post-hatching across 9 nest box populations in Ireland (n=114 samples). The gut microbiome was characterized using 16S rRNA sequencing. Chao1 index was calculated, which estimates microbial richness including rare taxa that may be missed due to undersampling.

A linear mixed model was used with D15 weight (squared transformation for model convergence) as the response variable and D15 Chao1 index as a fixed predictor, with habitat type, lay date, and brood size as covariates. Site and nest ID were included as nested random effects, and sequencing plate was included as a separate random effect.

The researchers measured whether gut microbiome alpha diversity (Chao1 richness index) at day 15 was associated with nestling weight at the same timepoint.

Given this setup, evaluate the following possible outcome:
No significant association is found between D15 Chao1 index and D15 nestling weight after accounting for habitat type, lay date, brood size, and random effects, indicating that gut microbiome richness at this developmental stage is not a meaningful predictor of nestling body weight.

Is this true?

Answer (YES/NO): YES